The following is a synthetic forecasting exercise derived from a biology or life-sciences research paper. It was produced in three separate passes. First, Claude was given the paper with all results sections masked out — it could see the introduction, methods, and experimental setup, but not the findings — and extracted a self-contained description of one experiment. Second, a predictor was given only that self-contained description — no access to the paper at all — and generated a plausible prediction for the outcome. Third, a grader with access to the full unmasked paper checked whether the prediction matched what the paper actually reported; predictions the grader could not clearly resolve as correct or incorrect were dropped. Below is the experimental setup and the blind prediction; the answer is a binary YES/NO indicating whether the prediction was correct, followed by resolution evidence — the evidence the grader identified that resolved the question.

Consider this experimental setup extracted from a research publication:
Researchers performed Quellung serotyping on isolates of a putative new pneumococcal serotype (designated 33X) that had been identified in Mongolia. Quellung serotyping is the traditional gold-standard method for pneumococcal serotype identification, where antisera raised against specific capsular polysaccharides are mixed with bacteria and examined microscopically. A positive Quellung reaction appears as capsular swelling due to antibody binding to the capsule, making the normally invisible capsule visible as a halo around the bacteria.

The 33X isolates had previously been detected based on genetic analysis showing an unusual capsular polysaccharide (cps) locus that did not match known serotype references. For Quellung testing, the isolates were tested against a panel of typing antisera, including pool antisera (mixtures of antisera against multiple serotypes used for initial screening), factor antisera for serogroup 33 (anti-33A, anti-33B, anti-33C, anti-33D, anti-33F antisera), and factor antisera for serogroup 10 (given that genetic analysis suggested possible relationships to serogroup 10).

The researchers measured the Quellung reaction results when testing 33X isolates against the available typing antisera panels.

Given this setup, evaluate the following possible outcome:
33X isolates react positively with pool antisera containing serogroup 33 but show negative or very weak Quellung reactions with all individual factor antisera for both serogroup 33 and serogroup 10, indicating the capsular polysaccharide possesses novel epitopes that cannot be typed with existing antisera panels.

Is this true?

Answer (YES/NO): NO